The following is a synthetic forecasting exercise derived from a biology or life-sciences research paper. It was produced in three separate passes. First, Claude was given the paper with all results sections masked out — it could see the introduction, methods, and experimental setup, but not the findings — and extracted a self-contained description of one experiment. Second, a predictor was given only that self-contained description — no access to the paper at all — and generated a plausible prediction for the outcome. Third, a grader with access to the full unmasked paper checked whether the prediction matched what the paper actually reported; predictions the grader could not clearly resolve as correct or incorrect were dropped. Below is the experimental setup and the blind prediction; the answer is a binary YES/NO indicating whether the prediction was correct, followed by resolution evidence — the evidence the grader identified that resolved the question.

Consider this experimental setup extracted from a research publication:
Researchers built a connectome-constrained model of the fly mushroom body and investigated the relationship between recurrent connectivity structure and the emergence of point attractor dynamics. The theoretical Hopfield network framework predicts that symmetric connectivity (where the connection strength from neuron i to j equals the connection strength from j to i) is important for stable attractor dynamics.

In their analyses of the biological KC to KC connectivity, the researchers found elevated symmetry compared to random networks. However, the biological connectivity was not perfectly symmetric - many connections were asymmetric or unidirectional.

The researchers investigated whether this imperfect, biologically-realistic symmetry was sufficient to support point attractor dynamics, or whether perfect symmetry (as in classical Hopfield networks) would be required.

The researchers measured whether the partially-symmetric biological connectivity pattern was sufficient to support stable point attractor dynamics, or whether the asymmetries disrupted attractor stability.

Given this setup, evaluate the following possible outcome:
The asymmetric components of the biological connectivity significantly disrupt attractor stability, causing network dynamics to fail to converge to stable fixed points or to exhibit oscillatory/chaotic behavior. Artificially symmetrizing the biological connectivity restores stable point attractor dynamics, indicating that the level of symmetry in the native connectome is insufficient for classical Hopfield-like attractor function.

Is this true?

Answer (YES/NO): NO